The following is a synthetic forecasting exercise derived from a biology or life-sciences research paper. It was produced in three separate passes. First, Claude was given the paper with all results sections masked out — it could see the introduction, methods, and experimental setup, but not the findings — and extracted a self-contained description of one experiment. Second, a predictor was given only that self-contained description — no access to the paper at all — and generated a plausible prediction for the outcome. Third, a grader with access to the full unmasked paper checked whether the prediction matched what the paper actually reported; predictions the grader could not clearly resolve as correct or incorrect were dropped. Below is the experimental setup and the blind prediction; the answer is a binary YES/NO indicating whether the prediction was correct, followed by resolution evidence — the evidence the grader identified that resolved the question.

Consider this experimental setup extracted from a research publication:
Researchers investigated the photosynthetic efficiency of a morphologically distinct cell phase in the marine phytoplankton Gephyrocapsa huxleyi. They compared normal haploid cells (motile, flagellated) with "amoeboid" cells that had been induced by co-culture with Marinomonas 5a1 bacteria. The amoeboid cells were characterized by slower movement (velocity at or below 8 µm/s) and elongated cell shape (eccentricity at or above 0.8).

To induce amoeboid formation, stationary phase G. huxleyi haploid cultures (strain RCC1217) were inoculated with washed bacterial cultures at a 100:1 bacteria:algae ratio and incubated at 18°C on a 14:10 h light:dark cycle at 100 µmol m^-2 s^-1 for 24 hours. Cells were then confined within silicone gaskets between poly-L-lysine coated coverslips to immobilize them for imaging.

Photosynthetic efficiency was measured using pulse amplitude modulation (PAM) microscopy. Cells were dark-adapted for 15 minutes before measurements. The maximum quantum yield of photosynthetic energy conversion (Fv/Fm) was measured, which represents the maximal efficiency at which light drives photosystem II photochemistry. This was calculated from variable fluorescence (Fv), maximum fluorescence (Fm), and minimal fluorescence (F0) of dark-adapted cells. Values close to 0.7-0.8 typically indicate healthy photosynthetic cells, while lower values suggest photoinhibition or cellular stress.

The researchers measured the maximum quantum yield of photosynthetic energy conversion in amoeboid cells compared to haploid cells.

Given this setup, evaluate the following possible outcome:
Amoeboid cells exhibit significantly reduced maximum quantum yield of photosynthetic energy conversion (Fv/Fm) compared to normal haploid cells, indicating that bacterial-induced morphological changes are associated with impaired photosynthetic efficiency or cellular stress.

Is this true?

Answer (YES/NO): NO